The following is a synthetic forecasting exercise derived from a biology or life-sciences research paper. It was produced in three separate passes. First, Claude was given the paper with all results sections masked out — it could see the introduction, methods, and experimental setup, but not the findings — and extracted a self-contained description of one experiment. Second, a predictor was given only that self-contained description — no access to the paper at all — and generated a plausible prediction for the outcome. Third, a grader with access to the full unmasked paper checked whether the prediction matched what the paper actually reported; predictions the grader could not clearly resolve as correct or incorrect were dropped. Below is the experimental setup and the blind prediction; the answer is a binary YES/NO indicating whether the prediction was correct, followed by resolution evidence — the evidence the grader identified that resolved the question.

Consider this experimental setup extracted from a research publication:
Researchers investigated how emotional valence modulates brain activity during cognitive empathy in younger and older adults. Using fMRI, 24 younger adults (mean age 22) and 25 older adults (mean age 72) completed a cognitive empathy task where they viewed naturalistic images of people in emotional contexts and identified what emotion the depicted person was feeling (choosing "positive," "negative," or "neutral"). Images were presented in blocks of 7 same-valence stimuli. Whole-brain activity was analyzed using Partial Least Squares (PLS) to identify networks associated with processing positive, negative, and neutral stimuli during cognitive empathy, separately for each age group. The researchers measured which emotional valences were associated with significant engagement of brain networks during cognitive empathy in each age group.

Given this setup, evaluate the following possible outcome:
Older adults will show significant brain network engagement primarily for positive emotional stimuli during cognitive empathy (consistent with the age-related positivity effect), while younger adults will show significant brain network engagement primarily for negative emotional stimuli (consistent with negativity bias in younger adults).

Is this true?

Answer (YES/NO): NO